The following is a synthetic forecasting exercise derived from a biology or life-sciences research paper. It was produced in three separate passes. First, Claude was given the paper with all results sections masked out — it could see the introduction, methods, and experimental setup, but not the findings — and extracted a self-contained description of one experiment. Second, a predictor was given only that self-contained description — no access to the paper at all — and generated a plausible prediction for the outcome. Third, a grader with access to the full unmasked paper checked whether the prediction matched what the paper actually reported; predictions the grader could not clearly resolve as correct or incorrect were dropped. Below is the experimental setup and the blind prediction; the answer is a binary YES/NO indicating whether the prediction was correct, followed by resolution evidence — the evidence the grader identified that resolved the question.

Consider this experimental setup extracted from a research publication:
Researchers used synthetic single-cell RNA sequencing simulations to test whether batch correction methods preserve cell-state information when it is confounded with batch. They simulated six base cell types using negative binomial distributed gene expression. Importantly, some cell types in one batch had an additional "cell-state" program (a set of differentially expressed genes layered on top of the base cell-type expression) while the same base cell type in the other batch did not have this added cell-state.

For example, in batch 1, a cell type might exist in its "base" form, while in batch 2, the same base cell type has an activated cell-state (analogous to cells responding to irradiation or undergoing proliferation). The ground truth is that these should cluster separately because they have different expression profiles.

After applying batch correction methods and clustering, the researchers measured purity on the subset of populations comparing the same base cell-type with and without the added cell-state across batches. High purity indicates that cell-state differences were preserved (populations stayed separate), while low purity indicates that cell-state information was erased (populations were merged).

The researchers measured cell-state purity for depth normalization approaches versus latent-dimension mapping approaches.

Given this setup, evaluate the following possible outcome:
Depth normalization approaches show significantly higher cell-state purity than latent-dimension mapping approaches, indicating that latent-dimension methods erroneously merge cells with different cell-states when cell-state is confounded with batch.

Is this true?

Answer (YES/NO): YES